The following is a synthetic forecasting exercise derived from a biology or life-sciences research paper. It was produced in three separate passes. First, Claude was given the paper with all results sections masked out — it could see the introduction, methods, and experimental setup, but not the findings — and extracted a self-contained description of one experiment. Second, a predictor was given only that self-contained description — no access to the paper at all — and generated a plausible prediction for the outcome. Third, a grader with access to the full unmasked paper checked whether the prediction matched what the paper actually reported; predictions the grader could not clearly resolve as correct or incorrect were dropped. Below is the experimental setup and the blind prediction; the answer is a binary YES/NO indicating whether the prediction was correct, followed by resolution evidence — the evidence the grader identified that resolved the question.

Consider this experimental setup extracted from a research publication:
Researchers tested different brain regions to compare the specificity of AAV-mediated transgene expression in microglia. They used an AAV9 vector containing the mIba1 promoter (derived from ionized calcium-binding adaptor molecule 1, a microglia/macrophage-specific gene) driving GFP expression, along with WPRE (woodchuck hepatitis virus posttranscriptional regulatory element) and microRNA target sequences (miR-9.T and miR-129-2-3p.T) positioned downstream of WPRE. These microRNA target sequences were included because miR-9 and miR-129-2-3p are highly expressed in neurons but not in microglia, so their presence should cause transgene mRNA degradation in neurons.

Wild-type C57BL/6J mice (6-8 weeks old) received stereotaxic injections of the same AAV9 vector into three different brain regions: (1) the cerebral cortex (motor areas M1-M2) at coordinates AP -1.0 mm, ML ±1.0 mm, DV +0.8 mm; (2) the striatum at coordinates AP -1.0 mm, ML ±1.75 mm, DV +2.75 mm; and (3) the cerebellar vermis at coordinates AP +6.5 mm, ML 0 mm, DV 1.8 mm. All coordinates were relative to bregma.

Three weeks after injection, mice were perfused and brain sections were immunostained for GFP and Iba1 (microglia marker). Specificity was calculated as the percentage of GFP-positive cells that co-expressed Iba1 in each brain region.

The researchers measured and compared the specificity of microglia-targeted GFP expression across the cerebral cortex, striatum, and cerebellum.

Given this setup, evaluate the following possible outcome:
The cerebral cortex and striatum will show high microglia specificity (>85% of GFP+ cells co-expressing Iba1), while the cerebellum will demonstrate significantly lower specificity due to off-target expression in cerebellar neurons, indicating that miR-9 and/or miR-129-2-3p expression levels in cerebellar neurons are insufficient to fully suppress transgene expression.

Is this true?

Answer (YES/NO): NO